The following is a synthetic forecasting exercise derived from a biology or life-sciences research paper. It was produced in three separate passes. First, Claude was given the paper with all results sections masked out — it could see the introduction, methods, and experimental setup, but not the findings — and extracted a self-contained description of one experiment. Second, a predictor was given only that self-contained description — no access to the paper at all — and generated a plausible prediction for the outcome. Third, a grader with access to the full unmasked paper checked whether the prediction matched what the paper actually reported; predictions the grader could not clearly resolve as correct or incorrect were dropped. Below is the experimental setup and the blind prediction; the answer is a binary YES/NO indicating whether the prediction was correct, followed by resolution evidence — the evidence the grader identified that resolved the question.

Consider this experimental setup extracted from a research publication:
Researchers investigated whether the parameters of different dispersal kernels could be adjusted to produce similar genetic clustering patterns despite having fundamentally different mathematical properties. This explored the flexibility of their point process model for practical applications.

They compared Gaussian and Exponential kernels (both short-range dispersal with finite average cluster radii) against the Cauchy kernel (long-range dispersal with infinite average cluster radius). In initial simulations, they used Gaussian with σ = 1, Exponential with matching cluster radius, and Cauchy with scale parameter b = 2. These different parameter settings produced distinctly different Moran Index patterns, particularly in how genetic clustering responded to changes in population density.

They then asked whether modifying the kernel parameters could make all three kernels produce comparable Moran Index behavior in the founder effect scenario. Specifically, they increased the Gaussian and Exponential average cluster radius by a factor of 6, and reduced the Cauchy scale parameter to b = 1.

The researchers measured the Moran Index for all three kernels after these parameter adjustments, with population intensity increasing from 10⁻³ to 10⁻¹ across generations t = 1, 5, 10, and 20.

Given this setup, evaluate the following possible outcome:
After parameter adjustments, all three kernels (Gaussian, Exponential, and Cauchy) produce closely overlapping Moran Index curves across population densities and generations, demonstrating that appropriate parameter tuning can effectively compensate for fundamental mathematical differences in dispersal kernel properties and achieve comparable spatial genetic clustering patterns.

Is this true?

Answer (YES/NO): YES